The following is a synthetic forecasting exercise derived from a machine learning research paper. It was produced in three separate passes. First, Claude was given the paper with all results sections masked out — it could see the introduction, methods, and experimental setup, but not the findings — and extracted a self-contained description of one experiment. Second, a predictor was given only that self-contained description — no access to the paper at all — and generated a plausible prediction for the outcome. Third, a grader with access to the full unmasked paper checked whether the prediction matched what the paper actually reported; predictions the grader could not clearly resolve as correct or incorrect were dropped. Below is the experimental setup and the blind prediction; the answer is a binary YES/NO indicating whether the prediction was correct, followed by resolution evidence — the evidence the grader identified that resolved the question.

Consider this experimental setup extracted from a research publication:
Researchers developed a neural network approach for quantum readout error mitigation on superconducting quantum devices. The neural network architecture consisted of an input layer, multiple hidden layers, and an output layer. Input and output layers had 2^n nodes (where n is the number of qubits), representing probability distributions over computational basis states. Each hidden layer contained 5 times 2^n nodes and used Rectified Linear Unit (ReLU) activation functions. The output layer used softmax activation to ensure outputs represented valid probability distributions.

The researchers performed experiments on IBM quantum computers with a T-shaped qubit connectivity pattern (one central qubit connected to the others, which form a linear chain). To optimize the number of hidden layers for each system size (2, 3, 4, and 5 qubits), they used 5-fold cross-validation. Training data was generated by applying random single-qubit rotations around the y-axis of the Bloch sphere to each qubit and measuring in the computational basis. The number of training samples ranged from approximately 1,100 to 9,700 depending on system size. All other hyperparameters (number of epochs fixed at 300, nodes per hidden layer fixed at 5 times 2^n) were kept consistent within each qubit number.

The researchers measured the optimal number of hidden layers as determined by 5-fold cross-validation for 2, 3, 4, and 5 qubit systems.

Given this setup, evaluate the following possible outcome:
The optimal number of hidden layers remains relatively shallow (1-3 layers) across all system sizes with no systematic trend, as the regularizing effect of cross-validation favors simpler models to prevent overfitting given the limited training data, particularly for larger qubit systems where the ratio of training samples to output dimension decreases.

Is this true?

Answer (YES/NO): NO